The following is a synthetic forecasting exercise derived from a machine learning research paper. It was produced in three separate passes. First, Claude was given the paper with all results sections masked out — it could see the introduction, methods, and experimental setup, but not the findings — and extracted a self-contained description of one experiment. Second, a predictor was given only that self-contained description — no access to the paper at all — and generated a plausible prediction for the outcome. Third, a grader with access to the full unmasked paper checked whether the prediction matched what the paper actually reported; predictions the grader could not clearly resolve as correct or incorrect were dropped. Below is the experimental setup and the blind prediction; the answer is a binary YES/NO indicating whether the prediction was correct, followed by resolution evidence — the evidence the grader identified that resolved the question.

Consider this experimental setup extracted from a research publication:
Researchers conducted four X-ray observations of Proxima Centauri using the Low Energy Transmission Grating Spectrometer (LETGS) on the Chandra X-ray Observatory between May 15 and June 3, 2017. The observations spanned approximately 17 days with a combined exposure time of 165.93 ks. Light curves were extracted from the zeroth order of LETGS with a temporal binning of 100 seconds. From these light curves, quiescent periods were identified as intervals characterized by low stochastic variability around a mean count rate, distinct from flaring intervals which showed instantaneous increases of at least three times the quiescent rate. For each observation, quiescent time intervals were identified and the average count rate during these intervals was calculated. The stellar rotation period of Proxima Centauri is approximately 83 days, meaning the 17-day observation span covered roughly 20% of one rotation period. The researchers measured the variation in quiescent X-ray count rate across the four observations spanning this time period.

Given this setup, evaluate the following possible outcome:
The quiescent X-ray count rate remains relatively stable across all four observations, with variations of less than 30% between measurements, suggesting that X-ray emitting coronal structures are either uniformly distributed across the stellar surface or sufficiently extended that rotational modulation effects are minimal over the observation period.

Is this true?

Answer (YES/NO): NO